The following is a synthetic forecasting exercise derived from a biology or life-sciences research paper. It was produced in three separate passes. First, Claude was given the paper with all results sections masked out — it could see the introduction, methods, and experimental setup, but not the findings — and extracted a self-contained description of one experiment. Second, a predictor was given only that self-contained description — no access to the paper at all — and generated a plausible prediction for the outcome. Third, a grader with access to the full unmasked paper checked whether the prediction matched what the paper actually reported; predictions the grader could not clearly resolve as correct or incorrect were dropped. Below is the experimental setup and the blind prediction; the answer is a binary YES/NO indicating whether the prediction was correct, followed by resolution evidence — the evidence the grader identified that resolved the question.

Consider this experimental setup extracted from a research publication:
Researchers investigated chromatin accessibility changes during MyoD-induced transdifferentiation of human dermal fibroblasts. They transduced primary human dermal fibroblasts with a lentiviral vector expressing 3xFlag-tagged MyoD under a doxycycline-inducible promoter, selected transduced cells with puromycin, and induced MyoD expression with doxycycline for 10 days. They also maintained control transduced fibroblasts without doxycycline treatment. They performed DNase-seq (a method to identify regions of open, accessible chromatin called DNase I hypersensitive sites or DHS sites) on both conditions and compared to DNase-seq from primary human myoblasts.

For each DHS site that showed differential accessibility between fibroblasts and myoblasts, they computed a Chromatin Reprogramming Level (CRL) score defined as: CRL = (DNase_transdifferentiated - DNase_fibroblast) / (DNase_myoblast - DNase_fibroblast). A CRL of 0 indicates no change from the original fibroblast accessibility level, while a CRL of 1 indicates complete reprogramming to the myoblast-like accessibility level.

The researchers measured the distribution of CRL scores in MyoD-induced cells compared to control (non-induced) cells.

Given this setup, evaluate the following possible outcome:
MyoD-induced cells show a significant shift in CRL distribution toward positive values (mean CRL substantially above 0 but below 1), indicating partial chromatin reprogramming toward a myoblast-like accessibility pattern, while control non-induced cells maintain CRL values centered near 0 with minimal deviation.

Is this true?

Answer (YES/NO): NO